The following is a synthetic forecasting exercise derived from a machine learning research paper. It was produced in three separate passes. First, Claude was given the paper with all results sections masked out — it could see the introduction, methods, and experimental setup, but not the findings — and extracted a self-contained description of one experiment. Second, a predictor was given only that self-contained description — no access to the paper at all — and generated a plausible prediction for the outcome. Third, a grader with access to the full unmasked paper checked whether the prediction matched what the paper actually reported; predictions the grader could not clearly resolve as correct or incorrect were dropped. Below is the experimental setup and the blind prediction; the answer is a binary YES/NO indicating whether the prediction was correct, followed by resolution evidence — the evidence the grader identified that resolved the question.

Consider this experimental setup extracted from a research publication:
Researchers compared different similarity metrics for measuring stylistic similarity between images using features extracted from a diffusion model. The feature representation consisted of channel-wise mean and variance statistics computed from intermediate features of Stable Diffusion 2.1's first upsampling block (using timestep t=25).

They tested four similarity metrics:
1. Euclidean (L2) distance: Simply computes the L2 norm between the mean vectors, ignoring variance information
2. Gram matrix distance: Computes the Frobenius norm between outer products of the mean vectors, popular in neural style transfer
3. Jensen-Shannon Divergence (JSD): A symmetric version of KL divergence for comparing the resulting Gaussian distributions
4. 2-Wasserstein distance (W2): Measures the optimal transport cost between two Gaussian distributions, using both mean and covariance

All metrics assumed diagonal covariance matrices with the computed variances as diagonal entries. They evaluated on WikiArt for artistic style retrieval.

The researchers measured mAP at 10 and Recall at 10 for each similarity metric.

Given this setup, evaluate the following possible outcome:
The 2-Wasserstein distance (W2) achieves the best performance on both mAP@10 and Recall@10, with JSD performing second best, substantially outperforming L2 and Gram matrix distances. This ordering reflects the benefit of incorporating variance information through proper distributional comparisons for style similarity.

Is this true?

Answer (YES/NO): NO